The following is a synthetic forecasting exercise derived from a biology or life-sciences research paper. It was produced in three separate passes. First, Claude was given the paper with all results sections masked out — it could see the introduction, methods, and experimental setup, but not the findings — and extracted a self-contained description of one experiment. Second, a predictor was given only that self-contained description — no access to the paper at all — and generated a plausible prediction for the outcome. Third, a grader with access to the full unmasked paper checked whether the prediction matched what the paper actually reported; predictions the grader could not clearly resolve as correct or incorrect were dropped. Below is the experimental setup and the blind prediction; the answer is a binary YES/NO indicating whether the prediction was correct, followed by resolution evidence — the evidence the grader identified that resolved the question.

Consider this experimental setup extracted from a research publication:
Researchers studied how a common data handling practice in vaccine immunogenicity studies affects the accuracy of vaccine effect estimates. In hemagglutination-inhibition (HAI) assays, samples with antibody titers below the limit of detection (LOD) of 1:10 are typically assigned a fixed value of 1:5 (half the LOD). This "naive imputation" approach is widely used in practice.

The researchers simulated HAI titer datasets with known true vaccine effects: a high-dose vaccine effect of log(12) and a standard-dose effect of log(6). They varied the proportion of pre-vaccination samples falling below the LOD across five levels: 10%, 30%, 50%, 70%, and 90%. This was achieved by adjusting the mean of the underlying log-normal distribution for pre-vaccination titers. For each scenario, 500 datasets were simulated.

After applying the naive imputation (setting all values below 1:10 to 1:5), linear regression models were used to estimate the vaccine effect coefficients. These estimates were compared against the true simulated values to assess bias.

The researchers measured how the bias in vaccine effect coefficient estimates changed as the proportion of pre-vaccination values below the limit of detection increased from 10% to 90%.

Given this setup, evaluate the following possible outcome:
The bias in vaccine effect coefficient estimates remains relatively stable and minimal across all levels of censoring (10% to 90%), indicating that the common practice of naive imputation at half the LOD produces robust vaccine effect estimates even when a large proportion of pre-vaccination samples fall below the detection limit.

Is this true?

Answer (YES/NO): NO